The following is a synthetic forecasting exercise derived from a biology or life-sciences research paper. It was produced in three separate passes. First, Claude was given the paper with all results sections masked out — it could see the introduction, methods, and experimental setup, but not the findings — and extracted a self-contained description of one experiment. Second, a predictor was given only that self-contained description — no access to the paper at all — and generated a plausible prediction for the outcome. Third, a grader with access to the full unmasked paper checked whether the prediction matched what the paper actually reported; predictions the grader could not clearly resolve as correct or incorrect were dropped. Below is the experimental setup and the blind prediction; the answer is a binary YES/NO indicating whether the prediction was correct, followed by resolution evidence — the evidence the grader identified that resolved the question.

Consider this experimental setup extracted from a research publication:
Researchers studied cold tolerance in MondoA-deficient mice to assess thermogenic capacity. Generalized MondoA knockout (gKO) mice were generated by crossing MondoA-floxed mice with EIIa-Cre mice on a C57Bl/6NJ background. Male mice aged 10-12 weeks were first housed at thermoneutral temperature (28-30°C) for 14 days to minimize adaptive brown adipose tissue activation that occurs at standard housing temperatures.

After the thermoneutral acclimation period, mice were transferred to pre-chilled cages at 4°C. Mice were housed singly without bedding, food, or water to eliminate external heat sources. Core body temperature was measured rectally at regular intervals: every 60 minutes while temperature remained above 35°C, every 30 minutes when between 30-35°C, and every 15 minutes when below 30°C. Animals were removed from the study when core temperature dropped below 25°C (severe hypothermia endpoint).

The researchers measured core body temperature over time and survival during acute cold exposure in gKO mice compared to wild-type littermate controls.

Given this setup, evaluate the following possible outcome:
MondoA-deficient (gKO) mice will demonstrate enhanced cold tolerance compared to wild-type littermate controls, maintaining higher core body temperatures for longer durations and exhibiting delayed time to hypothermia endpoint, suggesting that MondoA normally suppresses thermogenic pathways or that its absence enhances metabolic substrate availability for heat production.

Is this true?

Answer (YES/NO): YES